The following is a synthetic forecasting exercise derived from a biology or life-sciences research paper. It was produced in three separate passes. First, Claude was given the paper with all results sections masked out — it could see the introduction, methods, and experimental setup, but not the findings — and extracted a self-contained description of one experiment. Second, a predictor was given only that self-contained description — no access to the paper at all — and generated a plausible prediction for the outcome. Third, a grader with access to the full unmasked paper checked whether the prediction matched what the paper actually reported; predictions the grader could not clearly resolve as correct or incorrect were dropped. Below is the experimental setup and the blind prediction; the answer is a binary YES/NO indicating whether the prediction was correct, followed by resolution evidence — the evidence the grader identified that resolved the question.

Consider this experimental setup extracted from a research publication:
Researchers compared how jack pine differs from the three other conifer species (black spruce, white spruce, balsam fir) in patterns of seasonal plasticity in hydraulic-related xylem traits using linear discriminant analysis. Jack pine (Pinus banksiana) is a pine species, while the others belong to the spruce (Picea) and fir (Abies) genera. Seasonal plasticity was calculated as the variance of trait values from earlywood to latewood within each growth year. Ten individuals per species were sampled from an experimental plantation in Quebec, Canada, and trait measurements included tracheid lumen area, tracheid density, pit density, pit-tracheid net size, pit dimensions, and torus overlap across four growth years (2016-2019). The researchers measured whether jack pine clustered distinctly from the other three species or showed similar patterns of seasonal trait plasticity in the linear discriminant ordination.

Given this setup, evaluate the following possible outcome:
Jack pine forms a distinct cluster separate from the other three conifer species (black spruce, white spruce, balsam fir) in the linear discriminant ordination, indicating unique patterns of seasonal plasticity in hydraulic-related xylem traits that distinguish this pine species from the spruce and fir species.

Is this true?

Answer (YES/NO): YES